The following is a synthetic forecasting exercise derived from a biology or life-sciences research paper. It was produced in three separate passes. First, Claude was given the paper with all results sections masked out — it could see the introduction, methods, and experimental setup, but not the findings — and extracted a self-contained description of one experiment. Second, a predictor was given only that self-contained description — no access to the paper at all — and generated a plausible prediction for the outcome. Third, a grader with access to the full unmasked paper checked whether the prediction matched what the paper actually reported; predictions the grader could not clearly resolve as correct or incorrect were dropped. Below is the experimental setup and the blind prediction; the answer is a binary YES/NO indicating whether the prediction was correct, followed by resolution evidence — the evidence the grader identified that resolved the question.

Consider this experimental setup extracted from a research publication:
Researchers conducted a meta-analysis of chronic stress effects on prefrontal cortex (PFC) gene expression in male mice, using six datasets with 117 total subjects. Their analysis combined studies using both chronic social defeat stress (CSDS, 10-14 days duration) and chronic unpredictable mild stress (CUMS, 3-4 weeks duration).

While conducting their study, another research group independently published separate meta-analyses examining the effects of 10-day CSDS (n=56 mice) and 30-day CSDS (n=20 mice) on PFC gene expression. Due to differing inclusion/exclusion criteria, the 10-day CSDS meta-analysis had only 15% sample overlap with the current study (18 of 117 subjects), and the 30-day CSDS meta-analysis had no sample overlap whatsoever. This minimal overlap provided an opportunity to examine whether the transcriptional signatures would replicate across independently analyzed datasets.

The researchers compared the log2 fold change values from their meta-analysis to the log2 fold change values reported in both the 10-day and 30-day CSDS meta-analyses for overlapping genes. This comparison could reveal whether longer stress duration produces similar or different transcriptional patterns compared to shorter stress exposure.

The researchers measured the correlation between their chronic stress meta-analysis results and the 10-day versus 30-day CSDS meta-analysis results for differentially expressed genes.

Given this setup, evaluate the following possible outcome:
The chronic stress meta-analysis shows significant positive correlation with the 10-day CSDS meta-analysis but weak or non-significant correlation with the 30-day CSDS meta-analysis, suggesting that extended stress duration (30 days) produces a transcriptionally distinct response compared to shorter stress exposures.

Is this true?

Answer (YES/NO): YES